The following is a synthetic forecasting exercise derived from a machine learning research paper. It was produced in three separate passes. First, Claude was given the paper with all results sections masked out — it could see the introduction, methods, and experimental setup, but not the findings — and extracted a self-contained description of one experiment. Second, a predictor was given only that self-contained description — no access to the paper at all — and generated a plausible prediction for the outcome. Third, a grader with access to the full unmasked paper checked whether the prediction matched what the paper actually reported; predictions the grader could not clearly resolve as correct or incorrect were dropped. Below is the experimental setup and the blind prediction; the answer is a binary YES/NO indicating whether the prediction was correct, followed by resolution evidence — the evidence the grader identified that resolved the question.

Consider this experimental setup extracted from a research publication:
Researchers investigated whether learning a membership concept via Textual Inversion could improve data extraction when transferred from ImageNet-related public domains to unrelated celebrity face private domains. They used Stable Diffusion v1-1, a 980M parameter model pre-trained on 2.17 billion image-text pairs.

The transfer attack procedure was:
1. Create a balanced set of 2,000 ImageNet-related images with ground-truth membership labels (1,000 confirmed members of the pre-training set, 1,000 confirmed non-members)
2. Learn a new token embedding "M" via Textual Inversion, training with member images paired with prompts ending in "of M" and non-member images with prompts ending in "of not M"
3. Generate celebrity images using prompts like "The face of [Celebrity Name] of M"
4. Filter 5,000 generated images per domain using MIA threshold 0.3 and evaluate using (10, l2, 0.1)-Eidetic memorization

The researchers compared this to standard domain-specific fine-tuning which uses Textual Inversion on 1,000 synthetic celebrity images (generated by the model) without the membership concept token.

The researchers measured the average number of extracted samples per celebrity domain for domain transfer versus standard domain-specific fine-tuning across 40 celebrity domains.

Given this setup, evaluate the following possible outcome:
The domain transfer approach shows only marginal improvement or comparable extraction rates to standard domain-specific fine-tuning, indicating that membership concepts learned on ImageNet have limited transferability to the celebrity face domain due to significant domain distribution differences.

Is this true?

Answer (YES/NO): NO